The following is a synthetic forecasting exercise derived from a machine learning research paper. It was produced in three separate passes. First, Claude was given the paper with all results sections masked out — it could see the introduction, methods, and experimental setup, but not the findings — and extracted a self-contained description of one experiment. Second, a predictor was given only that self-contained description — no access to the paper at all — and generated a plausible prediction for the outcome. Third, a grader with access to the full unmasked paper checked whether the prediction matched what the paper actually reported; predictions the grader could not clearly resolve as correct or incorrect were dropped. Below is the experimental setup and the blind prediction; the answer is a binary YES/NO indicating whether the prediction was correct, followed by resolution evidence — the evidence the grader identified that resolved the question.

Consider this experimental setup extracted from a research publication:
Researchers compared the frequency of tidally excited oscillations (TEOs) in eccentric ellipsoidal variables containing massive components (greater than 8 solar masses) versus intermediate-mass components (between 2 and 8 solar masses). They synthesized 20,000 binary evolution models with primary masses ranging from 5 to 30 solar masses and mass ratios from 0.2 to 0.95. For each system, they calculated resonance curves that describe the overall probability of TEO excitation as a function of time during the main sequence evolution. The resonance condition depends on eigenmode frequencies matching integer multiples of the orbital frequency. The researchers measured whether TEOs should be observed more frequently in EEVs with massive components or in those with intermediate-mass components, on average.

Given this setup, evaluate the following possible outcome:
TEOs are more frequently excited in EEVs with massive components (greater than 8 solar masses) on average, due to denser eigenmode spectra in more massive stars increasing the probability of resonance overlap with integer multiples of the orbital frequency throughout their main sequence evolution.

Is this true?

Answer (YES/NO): NO